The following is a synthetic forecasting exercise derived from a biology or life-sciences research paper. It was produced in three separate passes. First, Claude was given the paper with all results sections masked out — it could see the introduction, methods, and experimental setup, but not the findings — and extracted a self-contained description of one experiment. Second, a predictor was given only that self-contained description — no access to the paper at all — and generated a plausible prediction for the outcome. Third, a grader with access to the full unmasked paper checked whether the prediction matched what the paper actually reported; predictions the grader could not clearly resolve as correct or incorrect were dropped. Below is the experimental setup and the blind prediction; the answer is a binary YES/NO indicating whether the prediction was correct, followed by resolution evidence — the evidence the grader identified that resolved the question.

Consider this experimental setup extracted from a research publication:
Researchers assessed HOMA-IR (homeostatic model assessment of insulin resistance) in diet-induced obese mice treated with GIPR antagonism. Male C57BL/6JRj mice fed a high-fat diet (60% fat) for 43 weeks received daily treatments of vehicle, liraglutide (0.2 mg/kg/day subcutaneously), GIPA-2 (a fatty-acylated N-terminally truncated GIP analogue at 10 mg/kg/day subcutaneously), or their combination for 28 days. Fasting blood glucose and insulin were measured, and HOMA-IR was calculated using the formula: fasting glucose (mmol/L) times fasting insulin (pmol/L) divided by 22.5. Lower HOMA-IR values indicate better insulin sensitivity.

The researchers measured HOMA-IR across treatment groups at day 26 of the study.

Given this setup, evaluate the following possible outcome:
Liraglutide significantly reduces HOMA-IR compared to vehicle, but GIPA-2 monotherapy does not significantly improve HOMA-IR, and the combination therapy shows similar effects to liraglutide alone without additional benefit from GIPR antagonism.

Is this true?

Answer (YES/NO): YES